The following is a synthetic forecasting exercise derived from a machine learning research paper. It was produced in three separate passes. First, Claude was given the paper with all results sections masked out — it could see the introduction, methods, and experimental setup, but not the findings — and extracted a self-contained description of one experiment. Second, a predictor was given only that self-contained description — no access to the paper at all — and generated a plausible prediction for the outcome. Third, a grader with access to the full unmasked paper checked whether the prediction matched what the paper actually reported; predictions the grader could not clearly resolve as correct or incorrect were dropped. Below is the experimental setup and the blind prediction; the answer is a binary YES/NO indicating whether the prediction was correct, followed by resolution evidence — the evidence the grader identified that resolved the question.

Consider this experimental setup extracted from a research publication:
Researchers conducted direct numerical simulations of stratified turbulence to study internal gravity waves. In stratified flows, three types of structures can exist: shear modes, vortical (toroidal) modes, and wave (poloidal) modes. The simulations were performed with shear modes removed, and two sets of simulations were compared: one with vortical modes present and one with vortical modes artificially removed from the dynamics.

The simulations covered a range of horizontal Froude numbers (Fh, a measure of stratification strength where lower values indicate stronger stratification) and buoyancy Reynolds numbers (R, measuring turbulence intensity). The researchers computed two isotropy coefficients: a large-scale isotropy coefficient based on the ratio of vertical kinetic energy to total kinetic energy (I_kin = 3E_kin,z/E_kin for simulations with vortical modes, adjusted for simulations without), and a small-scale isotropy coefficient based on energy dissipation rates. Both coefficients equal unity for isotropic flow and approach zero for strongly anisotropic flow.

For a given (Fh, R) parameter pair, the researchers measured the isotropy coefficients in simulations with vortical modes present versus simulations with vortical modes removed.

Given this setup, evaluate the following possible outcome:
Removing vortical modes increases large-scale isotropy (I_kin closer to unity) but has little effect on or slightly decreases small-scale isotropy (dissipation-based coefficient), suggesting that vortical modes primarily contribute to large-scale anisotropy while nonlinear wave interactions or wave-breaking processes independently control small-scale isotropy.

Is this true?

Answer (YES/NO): NO